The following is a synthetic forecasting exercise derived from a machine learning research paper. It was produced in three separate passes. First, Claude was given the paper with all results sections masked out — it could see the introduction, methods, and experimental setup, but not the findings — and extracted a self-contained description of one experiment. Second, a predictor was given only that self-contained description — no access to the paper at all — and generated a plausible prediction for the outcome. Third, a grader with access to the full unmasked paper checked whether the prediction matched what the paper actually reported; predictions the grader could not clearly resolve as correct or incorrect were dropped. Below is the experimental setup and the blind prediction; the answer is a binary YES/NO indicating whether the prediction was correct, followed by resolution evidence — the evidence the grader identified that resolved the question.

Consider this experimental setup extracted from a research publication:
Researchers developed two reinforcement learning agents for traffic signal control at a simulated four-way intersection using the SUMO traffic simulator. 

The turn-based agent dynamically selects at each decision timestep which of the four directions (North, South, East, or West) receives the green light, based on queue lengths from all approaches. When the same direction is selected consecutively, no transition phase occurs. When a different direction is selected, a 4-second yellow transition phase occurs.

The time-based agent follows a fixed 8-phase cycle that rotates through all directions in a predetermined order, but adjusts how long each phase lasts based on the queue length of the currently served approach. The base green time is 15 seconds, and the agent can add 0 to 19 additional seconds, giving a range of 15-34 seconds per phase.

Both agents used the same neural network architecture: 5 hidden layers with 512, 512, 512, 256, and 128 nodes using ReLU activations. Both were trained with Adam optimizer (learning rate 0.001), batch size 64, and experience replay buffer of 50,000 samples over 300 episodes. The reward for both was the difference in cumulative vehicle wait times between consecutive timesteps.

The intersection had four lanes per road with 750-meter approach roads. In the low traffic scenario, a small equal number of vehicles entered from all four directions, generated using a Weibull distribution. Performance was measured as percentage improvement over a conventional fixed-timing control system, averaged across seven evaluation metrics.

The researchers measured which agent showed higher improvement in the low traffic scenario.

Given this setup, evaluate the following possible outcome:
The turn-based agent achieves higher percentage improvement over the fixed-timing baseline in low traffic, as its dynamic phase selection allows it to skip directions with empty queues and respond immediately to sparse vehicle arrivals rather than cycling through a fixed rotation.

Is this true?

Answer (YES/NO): YES